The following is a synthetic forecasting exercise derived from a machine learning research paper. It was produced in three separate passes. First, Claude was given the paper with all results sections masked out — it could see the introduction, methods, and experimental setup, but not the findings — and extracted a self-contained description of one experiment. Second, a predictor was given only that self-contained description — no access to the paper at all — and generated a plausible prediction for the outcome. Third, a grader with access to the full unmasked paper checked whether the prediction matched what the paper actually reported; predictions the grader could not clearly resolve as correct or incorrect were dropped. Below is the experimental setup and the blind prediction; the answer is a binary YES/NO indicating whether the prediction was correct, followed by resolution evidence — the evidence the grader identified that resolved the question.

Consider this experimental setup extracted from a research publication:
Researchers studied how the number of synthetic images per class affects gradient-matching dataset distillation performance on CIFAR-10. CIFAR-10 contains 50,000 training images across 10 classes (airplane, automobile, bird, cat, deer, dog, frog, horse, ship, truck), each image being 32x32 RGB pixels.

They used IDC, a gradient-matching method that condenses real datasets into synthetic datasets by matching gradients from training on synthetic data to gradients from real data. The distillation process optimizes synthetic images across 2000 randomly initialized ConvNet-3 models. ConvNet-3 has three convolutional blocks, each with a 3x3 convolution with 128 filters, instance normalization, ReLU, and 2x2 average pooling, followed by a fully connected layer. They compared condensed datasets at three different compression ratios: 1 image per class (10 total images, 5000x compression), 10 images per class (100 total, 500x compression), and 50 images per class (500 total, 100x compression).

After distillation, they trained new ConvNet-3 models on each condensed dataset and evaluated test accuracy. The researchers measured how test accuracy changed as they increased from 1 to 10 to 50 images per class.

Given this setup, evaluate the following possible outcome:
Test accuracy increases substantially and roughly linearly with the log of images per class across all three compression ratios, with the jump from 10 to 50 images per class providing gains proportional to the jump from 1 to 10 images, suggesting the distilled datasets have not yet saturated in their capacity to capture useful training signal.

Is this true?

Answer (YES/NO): NO